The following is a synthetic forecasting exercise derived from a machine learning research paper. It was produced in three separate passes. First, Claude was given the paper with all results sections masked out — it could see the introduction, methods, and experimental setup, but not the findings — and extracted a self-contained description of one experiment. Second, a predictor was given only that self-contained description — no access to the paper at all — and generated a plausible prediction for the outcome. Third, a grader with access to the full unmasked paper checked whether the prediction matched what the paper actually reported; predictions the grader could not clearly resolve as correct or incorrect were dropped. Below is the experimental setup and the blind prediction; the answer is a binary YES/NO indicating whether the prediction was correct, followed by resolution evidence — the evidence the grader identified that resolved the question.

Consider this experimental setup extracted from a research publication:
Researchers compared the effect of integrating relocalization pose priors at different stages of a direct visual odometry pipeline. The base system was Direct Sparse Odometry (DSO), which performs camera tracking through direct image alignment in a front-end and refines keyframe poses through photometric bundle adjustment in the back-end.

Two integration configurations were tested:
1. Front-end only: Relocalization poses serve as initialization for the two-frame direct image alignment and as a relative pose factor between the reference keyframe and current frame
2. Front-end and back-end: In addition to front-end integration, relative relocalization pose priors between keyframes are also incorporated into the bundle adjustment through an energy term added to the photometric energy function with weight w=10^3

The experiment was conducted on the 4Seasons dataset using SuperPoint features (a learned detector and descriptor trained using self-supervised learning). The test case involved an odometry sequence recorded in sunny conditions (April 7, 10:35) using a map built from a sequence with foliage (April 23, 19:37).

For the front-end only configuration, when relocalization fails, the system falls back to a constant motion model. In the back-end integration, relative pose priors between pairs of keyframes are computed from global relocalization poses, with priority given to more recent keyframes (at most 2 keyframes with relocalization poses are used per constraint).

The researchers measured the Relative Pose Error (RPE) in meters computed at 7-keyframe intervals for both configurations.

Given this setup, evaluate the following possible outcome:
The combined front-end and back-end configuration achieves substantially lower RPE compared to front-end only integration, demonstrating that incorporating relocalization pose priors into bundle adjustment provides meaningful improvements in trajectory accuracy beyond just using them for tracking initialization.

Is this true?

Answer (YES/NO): NO